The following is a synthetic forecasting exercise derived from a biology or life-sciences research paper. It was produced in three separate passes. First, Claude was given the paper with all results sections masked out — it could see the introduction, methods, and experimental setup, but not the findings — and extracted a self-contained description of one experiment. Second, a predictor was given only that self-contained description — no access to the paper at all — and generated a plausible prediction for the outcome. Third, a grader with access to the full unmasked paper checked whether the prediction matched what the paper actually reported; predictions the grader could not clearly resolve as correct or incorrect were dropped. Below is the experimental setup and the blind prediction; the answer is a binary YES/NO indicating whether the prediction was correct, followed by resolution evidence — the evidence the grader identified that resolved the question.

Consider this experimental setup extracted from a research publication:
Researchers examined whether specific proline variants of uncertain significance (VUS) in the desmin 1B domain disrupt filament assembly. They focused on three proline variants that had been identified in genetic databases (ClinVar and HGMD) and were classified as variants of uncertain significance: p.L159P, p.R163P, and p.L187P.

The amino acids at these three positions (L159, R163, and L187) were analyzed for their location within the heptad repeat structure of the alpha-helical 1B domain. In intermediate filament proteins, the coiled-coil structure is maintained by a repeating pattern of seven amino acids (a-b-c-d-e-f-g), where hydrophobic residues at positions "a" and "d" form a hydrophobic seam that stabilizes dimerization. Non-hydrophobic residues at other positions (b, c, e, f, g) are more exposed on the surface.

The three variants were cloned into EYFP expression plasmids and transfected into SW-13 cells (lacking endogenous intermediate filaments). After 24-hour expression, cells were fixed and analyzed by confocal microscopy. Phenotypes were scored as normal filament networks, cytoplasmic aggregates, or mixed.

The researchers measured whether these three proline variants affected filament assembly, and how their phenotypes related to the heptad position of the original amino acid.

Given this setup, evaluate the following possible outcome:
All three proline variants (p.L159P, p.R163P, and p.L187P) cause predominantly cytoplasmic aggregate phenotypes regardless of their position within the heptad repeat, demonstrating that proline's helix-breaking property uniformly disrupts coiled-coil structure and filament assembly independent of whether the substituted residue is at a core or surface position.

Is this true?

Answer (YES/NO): NO